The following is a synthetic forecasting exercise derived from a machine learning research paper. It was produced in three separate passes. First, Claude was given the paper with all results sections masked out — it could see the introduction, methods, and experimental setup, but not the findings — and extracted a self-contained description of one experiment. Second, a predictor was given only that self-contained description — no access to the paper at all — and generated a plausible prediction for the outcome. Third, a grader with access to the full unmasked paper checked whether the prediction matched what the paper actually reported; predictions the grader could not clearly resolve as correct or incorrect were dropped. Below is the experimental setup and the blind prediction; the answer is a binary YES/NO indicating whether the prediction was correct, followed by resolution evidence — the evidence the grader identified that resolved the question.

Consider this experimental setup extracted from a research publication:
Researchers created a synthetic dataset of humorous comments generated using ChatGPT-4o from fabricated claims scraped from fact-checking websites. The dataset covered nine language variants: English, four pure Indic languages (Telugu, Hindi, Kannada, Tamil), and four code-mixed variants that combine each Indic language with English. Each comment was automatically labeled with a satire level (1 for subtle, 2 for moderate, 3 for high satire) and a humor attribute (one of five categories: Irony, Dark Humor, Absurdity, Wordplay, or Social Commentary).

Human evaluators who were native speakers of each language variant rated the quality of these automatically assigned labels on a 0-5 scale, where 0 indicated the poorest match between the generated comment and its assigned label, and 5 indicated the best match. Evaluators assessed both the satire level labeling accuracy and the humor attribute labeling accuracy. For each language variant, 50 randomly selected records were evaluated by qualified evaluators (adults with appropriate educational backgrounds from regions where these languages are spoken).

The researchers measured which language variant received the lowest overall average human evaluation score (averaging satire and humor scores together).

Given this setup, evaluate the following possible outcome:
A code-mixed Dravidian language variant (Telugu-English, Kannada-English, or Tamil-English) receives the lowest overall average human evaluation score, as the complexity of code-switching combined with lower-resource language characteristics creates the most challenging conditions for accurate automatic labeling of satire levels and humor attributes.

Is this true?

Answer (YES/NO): NO